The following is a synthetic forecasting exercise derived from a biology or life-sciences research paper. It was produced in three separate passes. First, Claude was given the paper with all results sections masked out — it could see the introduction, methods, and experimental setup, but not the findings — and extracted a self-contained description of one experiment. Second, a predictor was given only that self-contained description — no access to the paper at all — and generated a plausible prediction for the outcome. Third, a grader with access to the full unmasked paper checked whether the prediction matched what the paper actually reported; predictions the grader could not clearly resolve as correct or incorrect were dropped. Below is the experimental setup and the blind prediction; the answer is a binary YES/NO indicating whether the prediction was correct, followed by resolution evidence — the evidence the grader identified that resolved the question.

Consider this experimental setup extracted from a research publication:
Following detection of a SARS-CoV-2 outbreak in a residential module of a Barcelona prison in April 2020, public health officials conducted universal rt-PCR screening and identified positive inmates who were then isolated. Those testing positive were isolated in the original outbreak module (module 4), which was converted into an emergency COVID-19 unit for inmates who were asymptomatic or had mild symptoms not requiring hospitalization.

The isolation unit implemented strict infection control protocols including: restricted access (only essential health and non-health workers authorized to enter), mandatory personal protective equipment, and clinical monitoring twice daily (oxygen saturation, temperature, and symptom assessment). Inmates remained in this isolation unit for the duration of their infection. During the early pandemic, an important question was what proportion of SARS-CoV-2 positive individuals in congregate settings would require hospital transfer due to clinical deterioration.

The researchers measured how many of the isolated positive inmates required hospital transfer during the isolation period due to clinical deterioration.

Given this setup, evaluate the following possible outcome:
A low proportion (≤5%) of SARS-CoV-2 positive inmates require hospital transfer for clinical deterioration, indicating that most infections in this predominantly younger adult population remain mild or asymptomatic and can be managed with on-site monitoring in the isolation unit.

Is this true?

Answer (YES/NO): YES